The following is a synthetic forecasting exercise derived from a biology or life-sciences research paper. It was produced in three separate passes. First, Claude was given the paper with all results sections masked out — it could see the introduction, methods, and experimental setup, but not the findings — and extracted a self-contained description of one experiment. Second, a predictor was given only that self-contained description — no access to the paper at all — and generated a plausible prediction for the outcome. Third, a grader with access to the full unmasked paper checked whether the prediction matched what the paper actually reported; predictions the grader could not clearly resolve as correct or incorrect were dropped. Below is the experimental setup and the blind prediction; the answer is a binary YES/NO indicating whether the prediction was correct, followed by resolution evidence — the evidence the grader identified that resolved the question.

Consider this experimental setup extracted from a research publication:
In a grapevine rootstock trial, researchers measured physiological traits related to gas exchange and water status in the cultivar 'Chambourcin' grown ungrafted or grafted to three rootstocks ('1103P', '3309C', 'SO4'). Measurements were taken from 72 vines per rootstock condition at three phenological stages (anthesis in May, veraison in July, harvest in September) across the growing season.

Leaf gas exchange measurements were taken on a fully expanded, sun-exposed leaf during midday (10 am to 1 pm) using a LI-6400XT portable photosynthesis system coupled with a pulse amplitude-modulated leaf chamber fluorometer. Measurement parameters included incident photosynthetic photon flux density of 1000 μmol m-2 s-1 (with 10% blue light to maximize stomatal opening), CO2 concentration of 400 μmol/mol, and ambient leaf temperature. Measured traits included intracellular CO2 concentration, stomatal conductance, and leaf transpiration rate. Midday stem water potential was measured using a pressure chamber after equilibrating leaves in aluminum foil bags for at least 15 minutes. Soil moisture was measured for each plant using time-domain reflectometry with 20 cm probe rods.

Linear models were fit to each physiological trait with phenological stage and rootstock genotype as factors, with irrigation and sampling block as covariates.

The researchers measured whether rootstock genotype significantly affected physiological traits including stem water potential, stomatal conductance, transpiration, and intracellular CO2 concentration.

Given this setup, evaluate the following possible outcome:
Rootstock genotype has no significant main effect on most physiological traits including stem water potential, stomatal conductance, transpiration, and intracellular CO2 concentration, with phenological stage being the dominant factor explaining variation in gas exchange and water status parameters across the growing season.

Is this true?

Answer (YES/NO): YES